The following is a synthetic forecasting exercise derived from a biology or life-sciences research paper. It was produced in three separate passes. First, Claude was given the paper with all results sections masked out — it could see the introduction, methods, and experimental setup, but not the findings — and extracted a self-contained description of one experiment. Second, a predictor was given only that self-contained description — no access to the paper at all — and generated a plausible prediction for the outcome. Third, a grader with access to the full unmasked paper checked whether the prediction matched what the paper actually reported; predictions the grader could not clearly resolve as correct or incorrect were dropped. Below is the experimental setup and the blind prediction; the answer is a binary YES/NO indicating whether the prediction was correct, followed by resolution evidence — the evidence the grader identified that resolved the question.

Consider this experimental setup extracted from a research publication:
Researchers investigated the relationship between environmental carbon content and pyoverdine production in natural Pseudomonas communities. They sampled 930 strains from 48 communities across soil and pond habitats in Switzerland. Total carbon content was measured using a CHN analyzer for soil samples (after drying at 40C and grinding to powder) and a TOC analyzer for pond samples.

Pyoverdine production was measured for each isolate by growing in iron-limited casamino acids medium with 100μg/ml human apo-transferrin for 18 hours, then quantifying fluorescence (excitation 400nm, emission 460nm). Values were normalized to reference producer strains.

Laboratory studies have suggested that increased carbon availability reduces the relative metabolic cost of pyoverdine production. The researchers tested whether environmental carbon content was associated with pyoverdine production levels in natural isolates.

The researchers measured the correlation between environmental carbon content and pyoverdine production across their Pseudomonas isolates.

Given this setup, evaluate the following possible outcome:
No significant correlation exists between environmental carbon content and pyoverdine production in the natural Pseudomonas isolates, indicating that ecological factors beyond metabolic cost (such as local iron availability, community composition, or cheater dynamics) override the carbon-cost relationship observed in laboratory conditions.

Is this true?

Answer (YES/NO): NO